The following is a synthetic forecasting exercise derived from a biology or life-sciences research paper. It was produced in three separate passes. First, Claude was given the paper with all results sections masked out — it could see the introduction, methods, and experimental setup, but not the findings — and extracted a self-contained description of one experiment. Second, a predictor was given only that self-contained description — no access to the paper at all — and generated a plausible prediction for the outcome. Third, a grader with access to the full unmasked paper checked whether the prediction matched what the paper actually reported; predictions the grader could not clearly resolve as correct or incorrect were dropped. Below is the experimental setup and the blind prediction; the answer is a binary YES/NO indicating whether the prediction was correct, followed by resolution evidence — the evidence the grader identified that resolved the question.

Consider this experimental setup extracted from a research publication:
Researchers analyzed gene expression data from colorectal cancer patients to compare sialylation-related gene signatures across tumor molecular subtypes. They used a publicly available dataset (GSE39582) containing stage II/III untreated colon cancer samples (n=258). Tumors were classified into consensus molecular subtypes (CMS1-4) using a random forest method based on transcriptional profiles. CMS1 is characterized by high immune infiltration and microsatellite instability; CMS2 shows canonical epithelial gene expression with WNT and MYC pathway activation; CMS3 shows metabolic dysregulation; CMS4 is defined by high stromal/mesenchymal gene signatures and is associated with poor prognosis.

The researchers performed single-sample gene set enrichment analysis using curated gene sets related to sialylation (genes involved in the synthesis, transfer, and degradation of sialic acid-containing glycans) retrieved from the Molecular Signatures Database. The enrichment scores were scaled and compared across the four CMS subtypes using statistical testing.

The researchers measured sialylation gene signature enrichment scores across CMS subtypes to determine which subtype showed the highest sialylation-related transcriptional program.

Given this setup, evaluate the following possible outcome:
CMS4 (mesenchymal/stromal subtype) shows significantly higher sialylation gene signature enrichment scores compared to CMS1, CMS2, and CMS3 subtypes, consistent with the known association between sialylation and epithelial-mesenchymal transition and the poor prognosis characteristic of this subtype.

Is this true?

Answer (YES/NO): YES